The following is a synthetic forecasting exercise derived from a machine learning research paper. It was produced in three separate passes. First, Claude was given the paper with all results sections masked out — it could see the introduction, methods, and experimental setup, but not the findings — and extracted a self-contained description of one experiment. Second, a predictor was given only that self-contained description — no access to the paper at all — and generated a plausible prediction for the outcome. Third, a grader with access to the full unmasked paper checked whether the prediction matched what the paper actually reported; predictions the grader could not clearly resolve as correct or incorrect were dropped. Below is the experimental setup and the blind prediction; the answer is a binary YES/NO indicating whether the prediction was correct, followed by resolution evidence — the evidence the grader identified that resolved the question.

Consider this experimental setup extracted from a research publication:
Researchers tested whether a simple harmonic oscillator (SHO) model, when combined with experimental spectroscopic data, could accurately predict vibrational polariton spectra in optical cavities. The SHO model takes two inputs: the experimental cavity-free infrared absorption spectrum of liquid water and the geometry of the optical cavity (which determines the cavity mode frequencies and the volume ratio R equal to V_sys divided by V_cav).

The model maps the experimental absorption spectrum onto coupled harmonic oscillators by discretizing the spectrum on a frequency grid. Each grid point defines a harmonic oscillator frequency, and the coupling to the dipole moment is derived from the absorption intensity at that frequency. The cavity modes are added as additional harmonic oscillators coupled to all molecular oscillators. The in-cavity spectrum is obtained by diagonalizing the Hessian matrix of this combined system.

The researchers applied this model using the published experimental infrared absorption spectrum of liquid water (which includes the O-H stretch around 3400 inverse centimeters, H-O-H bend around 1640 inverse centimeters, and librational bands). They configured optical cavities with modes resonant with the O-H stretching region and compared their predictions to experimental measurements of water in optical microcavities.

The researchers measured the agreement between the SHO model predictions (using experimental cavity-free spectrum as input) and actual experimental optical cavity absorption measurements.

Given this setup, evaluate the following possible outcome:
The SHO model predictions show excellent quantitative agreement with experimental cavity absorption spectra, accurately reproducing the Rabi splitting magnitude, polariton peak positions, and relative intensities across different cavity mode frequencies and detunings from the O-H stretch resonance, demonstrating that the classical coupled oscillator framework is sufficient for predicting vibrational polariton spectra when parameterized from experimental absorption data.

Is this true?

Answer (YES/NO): YES